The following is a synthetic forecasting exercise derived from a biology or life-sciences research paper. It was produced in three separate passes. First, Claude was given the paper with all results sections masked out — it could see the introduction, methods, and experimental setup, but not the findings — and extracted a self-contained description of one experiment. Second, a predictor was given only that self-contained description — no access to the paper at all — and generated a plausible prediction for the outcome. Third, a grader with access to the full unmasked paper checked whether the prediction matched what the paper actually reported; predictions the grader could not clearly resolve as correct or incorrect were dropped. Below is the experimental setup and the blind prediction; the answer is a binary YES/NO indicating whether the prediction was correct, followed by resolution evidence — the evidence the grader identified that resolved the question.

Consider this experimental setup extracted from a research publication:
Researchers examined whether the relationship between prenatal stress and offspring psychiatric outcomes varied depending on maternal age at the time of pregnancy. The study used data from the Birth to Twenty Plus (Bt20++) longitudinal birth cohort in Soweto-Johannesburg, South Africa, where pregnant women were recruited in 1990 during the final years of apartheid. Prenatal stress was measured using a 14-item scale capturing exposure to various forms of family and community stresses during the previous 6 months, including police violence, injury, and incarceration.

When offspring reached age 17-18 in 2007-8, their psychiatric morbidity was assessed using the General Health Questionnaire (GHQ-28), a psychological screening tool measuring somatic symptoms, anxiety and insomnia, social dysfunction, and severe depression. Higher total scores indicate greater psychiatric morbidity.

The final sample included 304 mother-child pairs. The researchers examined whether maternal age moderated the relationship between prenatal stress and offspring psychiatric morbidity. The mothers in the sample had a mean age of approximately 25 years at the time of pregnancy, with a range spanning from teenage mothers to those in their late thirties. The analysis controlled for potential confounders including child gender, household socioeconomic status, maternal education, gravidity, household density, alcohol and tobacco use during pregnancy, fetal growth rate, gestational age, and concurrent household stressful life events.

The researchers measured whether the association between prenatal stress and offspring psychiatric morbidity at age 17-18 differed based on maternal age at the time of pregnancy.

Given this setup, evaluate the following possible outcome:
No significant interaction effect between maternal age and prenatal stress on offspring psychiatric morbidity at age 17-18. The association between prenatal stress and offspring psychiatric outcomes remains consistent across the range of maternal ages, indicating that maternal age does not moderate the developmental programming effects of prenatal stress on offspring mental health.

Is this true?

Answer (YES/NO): NO